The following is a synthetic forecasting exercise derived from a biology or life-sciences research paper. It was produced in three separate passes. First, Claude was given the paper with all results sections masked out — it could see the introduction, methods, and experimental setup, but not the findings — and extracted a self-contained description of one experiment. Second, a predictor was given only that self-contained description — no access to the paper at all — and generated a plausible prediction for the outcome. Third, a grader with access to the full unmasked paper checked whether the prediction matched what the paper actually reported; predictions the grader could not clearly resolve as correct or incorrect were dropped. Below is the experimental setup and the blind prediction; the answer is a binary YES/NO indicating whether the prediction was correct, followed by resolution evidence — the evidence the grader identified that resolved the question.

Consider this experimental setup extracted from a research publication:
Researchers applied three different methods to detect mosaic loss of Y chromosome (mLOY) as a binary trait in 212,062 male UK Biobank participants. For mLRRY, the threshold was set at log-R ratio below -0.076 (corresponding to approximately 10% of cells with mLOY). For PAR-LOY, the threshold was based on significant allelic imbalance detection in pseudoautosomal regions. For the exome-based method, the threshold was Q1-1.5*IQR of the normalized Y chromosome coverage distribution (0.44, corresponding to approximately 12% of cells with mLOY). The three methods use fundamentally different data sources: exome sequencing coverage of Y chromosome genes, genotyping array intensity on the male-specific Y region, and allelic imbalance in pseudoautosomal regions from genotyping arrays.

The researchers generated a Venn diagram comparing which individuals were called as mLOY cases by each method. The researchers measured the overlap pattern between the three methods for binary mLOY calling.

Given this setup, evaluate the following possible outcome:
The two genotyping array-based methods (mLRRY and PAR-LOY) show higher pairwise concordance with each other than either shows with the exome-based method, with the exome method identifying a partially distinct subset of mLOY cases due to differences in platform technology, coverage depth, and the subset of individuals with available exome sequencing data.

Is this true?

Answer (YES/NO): NO